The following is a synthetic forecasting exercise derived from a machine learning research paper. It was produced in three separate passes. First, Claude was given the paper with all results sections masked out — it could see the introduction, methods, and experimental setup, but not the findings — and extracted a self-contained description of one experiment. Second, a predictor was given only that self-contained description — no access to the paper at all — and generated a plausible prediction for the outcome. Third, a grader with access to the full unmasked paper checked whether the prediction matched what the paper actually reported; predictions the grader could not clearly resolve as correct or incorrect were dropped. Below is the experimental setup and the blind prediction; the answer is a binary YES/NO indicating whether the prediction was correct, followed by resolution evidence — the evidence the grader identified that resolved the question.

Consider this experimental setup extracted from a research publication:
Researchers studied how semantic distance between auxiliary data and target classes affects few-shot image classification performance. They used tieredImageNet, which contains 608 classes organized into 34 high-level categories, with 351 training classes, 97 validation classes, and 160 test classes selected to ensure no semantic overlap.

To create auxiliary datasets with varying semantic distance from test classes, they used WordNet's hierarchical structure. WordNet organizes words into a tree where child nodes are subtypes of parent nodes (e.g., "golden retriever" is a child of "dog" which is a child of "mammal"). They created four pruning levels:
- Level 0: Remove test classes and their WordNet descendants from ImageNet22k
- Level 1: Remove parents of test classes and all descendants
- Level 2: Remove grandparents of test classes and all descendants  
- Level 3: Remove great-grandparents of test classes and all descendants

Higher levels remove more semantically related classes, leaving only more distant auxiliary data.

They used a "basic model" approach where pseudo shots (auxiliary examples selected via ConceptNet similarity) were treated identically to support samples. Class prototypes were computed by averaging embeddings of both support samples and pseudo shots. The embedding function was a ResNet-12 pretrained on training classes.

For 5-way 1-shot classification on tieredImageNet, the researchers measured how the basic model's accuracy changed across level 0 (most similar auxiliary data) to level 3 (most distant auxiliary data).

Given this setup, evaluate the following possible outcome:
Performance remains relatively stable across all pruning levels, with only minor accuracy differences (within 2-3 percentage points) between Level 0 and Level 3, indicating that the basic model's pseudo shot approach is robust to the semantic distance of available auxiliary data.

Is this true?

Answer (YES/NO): NO